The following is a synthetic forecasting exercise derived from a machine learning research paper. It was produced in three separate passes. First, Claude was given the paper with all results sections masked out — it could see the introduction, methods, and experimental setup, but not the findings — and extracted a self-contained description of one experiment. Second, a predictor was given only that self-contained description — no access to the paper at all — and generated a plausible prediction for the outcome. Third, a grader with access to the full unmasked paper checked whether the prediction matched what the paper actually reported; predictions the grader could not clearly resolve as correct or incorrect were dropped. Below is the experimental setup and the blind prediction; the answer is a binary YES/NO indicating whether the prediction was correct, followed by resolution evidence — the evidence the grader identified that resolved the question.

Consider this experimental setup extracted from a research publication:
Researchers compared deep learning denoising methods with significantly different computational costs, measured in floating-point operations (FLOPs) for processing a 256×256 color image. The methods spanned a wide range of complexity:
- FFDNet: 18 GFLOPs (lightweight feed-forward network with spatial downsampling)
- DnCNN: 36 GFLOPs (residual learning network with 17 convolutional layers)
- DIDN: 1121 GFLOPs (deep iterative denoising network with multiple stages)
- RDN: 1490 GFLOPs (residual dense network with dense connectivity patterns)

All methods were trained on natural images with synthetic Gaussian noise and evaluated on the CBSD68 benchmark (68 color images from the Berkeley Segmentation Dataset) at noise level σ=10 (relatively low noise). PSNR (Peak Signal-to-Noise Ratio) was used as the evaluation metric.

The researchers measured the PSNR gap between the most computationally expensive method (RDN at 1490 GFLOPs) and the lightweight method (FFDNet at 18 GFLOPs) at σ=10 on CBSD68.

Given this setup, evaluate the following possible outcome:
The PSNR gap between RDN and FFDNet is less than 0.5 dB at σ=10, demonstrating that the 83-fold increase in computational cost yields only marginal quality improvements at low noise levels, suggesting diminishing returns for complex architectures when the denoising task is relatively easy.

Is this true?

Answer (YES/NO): YES